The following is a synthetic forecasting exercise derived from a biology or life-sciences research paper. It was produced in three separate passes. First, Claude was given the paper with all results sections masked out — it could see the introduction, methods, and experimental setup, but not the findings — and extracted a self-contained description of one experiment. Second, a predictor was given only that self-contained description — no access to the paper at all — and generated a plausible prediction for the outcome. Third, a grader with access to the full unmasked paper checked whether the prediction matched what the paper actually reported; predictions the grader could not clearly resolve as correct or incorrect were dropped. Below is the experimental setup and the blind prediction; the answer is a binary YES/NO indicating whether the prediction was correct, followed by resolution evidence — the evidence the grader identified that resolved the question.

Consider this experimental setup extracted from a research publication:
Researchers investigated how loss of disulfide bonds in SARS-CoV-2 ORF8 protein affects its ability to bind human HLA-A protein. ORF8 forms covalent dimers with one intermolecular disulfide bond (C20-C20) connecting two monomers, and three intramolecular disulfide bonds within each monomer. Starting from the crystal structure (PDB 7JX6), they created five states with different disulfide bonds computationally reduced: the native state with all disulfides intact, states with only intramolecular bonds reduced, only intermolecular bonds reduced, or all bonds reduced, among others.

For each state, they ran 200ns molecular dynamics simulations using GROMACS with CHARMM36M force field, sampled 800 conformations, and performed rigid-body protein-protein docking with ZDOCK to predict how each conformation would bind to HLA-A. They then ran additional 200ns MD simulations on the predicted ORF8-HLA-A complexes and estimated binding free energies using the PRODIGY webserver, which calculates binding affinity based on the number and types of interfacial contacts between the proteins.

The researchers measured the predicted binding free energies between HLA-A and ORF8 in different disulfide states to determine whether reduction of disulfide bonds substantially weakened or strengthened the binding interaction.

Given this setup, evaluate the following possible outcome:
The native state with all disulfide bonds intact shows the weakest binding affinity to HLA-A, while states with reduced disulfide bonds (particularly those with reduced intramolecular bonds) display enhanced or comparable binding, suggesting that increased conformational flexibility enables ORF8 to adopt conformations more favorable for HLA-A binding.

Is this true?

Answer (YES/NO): NO